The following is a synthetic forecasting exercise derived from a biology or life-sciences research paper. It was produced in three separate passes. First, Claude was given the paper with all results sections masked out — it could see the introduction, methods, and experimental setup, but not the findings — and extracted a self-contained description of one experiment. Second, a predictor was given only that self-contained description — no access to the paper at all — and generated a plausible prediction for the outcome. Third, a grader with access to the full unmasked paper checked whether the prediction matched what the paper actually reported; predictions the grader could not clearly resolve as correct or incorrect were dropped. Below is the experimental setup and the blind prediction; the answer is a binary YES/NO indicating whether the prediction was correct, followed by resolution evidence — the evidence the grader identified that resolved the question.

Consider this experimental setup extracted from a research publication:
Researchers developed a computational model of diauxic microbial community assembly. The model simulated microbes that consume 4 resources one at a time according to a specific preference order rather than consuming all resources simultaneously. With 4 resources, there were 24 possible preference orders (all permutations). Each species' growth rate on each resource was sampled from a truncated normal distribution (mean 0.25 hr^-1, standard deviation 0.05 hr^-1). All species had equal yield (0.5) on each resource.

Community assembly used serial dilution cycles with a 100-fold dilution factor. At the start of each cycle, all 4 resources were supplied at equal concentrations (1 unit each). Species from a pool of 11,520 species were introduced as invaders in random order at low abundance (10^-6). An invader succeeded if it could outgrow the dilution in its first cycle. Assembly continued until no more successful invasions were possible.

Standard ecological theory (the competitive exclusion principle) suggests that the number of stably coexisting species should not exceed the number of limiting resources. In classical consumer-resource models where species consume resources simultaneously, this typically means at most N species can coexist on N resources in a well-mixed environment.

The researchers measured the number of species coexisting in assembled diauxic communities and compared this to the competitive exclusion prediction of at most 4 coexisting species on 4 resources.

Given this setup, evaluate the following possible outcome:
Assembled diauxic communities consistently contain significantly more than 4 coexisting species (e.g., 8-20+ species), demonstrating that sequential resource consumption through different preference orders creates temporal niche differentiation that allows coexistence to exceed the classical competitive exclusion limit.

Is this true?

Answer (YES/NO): NO